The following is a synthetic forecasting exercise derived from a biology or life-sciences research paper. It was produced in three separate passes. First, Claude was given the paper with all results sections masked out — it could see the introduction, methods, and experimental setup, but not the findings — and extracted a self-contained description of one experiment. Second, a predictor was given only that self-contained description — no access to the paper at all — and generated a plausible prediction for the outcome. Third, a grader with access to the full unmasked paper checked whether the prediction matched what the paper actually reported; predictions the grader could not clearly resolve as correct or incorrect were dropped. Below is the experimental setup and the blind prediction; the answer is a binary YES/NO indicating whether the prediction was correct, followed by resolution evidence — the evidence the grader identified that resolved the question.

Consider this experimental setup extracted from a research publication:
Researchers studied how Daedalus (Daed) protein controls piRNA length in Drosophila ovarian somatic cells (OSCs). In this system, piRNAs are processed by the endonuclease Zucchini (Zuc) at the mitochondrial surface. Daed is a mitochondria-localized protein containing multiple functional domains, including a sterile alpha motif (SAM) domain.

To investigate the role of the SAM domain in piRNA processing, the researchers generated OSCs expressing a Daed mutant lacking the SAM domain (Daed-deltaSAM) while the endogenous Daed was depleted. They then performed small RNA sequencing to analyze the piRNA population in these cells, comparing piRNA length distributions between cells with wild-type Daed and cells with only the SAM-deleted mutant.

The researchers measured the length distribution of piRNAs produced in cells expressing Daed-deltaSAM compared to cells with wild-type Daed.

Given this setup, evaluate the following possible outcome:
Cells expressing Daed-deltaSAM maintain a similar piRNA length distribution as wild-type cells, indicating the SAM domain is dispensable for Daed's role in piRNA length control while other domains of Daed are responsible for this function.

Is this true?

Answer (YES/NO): NO